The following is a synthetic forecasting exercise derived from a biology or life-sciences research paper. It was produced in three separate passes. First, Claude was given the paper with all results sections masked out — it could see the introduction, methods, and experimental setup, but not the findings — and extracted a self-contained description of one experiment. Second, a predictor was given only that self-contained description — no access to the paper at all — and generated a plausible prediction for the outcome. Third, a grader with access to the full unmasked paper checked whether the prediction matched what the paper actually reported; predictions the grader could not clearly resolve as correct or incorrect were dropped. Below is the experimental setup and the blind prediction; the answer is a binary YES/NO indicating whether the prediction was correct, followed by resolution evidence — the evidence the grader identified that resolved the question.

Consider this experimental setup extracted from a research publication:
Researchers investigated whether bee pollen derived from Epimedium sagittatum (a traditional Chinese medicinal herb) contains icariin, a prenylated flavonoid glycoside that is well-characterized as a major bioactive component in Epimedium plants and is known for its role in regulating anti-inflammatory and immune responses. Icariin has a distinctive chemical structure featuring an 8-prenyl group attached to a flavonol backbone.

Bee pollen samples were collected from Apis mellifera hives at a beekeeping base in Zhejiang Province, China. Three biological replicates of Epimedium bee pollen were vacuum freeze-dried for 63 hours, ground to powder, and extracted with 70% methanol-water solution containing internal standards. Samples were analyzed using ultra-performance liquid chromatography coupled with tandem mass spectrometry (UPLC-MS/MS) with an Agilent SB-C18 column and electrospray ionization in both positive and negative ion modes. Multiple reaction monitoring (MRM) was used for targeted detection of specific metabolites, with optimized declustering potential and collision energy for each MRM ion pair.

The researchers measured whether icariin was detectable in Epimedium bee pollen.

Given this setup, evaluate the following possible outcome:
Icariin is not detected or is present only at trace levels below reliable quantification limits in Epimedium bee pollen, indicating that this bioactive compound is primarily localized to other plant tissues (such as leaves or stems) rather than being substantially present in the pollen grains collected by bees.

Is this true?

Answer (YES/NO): NO